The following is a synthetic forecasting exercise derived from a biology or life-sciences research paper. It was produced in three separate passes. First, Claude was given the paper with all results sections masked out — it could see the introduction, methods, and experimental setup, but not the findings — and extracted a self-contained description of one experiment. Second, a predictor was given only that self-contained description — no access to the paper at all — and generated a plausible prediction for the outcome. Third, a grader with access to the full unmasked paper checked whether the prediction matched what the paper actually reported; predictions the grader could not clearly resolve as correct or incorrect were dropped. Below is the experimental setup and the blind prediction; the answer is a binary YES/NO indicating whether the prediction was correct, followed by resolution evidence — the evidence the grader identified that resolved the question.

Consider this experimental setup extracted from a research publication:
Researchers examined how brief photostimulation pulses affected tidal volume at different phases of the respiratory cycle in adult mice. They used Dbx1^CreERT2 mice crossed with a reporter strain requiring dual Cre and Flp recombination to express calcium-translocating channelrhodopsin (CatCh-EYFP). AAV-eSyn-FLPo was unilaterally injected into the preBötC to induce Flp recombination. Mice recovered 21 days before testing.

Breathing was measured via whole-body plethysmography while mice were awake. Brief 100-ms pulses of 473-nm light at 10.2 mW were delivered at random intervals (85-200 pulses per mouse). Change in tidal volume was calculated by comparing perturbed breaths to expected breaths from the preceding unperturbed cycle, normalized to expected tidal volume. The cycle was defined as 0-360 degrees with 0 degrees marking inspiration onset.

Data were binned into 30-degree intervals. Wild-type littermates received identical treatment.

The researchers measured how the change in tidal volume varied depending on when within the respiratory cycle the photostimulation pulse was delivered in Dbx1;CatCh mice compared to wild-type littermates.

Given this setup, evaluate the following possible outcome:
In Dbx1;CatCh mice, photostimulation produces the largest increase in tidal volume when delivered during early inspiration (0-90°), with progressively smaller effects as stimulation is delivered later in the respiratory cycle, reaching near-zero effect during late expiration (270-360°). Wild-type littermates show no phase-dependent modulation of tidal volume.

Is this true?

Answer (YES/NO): NO